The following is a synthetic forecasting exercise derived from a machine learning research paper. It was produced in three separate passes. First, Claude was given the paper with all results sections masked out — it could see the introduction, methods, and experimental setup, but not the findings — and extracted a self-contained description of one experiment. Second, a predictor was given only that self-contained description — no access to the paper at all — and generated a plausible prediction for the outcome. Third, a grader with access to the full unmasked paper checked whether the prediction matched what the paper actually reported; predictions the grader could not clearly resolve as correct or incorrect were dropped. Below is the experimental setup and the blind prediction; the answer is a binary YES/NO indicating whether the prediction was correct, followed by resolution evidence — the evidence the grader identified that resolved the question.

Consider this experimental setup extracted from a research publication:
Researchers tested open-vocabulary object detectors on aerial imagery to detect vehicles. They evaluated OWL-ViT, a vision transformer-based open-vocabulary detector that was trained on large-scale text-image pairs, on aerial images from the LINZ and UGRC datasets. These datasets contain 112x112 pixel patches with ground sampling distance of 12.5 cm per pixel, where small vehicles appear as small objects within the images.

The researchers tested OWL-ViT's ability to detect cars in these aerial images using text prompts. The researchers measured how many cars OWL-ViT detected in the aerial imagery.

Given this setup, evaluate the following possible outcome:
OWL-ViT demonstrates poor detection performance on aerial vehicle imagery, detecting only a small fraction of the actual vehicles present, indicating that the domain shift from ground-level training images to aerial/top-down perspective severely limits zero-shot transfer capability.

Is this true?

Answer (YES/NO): NO